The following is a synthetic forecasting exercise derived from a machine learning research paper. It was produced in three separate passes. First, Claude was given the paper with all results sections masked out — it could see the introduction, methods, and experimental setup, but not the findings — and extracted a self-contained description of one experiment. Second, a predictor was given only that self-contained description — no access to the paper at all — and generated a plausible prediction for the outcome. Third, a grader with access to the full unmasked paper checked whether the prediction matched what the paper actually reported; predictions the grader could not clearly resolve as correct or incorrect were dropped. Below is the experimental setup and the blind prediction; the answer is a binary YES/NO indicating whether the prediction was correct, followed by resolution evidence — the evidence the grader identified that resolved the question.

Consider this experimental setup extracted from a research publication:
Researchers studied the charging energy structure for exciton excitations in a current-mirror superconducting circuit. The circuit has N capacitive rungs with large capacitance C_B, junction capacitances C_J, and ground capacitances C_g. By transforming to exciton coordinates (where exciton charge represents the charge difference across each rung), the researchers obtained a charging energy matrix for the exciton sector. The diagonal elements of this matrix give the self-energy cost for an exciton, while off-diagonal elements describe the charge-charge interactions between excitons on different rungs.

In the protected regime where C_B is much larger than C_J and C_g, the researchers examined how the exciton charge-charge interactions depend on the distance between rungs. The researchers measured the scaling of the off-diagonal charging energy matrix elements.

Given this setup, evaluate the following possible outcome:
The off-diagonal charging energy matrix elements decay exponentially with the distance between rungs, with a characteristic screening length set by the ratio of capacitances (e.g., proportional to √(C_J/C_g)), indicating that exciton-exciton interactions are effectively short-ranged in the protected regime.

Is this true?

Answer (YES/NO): NO